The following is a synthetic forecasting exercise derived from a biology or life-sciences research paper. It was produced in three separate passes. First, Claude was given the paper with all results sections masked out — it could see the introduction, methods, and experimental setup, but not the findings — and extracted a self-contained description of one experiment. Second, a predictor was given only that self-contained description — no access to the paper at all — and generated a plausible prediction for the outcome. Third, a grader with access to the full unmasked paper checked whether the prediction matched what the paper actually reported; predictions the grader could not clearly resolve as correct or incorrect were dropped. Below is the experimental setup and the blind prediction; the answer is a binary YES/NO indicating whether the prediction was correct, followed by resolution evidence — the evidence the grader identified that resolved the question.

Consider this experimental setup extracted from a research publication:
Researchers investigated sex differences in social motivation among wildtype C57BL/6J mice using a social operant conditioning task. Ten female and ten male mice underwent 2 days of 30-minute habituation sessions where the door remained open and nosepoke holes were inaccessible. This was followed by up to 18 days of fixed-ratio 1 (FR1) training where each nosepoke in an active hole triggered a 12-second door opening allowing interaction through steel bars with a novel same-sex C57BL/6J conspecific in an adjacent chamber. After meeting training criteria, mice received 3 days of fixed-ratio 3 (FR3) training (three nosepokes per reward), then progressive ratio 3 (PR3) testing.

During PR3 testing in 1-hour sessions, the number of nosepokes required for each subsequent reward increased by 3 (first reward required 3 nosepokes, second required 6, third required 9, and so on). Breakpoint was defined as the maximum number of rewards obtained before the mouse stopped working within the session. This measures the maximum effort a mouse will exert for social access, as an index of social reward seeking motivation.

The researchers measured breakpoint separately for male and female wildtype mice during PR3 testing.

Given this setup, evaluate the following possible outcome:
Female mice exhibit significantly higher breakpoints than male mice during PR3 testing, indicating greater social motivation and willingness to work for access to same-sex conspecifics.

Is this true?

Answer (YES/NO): NO